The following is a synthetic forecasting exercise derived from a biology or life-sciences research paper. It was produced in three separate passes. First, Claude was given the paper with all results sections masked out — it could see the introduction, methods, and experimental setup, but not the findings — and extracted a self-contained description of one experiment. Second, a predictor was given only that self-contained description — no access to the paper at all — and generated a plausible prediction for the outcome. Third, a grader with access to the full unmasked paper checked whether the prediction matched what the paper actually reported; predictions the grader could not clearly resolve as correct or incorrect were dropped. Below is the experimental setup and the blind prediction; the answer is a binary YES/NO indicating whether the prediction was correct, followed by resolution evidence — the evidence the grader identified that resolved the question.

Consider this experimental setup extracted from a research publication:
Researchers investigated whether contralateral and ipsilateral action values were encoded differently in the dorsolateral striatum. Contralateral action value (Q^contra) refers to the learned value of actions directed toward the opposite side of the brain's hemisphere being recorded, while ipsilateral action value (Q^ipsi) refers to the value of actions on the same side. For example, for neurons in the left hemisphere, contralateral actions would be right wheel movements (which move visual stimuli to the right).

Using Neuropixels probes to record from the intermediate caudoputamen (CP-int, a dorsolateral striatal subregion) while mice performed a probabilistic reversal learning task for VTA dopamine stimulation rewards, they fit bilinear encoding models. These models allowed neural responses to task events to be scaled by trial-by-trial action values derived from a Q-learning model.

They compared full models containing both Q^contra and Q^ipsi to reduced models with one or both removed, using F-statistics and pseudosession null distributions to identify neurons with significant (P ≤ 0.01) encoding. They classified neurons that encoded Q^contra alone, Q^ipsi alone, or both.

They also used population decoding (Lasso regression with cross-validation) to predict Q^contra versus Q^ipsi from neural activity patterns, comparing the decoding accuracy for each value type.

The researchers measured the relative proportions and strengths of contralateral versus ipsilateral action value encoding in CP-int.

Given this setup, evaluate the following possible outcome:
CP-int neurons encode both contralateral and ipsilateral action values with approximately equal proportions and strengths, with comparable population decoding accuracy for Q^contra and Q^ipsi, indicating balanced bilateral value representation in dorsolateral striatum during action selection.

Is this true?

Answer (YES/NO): NO